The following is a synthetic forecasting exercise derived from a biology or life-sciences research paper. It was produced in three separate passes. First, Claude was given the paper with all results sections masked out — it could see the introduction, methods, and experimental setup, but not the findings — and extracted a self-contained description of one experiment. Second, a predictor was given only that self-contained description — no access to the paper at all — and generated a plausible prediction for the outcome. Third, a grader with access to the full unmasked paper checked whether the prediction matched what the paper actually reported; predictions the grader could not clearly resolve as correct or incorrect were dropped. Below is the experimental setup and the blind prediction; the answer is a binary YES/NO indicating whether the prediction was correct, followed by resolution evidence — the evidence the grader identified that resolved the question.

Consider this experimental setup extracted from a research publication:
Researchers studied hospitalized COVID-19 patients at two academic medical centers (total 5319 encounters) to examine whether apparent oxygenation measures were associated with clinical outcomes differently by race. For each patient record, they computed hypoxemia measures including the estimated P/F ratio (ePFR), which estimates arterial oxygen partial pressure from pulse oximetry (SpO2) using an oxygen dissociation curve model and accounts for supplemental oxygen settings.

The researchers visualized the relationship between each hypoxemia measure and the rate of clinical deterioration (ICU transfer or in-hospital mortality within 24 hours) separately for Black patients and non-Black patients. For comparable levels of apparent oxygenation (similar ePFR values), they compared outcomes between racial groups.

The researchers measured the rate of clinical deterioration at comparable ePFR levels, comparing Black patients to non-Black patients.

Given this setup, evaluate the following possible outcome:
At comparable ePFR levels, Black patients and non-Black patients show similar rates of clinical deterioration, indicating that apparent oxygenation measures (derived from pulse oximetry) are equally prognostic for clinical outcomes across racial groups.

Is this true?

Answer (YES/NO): NO